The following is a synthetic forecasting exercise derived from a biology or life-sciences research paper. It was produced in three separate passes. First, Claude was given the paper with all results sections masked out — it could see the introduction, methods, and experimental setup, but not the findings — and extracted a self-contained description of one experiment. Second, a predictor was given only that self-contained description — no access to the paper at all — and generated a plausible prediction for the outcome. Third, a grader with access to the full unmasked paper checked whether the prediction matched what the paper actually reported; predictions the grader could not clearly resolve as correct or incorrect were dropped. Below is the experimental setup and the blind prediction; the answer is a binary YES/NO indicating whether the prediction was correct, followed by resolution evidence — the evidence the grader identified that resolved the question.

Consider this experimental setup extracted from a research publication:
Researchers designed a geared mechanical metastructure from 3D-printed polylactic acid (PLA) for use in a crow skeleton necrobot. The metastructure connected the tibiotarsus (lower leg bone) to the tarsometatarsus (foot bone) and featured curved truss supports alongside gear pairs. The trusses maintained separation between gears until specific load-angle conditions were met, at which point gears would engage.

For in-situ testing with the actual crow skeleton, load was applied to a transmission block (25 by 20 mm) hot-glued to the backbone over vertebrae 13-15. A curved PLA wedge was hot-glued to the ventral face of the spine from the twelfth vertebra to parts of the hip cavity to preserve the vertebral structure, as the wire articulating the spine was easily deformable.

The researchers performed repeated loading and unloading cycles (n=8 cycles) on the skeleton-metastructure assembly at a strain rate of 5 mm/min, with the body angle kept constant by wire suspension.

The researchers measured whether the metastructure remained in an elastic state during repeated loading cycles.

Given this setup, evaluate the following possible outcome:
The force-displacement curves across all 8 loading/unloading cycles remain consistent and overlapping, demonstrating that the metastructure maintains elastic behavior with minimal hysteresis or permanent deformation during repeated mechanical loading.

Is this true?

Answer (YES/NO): YES